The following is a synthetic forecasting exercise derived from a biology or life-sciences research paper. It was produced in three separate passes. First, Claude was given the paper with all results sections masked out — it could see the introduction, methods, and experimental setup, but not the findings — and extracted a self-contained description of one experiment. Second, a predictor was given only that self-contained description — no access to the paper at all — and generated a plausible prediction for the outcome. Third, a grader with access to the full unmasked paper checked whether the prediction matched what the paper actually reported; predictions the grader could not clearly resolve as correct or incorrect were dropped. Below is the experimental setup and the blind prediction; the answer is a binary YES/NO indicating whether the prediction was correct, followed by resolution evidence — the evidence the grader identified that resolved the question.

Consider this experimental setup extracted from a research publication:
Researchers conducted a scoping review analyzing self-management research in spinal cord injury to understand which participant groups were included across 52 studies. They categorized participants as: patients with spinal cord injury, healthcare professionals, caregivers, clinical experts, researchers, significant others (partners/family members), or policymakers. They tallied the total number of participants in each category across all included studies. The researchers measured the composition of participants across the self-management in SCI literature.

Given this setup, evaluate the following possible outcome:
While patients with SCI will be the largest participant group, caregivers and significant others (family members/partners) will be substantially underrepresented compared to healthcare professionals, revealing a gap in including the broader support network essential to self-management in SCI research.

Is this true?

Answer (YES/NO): YES